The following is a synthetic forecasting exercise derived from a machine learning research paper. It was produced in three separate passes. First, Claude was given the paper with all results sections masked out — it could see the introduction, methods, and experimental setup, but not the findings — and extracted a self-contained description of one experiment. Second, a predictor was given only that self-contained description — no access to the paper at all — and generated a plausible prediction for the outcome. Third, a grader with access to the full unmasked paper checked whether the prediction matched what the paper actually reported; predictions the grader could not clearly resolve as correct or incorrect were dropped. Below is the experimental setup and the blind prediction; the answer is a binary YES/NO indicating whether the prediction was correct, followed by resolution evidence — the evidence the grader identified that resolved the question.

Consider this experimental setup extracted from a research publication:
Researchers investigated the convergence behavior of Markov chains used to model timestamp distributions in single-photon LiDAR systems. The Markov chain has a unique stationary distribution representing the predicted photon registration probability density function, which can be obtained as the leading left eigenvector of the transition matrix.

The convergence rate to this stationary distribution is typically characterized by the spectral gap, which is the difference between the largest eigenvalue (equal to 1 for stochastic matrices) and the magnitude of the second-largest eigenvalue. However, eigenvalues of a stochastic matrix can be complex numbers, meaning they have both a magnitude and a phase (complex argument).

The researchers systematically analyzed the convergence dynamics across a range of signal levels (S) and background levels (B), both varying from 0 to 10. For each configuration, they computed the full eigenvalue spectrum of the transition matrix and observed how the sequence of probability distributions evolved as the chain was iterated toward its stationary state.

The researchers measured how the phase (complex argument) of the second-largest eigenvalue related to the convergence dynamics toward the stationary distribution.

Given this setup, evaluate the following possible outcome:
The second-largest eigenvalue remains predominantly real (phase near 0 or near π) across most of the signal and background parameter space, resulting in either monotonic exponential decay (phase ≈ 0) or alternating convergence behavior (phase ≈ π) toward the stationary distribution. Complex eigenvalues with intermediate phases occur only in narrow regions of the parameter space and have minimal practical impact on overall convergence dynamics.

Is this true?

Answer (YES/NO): NO